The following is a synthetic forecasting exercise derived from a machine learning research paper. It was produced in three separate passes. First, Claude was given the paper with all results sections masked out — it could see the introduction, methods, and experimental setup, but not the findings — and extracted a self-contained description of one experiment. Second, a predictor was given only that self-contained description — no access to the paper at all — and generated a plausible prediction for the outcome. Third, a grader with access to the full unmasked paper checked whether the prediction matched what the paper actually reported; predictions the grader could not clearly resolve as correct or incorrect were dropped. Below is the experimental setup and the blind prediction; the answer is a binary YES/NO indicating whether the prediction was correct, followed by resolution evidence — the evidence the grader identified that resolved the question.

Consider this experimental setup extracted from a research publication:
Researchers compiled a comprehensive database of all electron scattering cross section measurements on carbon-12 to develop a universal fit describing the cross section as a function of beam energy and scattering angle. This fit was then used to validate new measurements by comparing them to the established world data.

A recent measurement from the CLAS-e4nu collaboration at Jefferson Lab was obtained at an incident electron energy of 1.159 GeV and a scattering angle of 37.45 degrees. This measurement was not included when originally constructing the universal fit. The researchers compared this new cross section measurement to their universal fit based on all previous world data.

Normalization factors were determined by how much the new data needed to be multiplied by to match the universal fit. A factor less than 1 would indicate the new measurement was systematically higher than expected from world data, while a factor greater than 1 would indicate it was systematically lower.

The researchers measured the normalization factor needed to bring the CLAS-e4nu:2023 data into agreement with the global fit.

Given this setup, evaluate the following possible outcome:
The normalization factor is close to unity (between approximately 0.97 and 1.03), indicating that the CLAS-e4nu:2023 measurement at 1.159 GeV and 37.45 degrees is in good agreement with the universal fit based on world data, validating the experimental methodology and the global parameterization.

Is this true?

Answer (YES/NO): NO